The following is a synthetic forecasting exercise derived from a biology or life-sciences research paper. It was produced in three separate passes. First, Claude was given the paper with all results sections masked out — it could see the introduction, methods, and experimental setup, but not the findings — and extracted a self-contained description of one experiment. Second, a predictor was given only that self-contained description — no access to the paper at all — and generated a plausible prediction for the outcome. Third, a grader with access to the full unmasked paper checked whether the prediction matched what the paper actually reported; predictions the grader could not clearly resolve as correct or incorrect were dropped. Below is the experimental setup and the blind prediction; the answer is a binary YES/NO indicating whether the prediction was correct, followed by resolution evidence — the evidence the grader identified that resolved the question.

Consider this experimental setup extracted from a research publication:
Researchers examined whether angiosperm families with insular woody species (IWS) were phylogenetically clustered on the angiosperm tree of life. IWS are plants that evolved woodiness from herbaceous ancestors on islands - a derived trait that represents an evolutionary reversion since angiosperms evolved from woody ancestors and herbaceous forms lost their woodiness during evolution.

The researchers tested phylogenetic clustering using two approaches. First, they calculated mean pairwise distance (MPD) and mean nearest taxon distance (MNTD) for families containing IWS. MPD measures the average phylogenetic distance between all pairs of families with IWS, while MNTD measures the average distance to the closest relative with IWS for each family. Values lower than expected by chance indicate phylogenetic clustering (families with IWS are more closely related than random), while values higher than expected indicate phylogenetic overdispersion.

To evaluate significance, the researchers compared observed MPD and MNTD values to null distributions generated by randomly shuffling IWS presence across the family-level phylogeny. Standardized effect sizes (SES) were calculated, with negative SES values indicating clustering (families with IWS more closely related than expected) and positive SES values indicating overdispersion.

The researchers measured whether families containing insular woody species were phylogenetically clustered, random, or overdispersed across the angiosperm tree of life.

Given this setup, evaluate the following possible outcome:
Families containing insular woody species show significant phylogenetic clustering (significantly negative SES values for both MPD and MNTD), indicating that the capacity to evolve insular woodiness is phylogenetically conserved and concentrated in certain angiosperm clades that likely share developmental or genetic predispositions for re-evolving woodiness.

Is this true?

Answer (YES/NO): NO